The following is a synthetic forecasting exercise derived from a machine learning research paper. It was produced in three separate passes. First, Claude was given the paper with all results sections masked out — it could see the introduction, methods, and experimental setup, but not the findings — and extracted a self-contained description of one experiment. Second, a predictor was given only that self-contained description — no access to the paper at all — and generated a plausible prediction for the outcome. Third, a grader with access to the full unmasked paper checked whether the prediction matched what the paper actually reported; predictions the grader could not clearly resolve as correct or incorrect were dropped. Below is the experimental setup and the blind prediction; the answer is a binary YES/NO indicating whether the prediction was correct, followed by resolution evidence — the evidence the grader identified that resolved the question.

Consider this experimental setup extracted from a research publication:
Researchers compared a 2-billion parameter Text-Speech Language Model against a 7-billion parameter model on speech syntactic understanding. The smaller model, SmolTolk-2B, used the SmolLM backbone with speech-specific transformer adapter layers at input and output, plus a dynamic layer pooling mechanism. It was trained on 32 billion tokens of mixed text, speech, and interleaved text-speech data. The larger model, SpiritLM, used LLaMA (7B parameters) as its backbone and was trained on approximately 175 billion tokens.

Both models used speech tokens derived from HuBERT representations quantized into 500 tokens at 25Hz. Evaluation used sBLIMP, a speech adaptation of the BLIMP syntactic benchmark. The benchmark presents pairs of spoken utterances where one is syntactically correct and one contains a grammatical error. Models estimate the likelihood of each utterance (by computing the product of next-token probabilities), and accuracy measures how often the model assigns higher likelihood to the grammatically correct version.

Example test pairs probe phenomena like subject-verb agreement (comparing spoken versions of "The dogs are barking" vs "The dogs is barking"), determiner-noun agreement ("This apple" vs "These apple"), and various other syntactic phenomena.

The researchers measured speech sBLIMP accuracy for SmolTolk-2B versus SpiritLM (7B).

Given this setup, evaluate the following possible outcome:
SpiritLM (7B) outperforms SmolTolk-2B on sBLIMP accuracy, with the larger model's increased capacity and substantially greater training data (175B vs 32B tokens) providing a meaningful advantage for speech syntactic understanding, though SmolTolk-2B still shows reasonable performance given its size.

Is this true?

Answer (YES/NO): NO